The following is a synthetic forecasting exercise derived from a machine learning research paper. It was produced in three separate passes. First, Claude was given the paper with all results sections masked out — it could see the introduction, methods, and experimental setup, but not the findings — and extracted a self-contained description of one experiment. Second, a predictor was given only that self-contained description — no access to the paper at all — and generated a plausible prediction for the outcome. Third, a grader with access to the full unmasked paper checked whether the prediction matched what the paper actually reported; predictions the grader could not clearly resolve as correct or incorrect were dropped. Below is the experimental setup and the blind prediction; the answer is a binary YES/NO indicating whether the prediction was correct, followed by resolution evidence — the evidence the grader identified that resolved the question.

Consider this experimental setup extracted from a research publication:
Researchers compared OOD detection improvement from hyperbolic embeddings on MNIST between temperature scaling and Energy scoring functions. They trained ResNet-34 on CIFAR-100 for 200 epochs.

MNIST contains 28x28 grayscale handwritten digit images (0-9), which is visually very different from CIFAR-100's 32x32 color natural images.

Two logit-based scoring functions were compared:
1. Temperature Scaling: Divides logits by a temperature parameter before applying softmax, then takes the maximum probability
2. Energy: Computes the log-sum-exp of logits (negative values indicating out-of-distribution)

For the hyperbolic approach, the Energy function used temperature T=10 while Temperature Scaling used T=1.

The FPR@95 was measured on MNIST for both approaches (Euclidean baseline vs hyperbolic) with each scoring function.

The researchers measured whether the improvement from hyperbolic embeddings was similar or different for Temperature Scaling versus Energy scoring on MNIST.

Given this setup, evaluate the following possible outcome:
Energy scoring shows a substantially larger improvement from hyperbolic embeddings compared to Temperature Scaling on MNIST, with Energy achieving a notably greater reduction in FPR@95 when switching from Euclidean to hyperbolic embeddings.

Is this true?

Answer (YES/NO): NO